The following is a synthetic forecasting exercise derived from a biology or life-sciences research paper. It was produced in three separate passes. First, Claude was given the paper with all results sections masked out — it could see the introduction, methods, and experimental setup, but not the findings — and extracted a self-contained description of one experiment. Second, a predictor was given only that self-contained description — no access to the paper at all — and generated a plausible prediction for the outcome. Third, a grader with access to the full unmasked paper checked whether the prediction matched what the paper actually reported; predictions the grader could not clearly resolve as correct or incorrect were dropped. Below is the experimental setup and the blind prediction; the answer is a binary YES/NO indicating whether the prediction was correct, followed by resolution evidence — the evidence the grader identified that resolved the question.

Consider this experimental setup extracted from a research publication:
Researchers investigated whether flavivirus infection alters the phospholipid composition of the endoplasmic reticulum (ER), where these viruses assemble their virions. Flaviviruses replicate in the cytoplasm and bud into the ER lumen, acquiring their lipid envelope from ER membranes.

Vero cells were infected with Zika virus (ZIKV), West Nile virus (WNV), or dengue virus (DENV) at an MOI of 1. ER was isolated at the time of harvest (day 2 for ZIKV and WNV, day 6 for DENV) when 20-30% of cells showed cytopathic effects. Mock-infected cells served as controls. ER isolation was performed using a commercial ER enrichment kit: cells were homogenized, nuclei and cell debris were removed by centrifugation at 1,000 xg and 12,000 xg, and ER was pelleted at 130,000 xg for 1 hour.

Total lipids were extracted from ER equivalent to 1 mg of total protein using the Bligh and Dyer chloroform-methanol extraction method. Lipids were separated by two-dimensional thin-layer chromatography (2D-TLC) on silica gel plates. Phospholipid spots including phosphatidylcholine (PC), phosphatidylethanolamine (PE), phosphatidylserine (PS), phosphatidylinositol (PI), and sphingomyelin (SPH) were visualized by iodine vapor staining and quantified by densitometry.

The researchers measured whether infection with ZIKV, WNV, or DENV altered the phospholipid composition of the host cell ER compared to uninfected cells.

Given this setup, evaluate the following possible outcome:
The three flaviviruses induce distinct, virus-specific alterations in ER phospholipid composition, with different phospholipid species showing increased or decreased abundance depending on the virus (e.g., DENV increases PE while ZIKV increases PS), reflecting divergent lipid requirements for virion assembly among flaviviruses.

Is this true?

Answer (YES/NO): NO